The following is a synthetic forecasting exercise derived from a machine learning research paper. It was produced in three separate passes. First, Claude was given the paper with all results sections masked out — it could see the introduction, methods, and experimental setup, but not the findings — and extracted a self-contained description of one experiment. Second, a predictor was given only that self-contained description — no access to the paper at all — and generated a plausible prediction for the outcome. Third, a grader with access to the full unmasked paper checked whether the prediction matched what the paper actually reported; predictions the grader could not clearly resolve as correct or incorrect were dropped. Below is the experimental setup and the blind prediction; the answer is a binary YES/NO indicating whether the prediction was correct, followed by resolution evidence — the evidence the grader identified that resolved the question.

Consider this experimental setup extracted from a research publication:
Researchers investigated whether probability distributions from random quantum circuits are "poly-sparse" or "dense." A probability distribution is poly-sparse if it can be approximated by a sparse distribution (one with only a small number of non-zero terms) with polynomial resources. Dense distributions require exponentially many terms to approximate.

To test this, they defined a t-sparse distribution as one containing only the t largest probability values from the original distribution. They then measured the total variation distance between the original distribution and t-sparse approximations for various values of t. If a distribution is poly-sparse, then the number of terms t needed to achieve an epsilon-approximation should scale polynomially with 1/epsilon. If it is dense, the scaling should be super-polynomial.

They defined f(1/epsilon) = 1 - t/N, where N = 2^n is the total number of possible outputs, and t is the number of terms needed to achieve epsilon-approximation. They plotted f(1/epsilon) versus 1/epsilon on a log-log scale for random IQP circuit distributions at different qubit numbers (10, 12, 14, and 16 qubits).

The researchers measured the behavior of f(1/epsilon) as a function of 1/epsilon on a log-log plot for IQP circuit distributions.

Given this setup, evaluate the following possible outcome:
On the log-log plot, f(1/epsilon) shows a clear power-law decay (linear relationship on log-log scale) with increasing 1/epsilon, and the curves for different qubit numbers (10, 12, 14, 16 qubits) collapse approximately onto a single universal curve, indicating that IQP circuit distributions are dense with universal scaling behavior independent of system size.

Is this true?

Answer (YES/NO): NO